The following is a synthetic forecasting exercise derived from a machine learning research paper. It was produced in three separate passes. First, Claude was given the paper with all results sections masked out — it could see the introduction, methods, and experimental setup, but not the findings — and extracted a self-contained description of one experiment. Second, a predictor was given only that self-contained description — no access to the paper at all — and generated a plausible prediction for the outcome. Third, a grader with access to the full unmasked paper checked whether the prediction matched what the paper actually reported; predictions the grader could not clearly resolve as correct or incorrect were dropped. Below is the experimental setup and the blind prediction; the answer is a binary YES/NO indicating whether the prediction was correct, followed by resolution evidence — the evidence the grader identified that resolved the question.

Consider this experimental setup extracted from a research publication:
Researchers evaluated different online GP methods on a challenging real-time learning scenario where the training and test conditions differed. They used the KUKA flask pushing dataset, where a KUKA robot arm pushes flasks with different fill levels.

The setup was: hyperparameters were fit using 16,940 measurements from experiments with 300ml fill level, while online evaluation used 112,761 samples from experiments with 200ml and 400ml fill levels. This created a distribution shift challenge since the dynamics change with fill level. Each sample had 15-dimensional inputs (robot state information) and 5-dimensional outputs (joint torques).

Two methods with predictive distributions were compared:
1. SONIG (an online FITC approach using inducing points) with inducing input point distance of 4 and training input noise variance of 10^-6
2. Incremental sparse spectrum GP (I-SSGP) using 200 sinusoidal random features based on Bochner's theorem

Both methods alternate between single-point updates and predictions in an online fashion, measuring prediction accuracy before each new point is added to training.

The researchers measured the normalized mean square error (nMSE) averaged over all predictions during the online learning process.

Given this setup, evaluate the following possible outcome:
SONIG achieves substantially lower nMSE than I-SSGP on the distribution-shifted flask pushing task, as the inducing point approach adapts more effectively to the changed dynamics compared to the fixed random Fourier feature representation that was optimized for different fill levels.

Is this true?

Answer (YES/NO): NO